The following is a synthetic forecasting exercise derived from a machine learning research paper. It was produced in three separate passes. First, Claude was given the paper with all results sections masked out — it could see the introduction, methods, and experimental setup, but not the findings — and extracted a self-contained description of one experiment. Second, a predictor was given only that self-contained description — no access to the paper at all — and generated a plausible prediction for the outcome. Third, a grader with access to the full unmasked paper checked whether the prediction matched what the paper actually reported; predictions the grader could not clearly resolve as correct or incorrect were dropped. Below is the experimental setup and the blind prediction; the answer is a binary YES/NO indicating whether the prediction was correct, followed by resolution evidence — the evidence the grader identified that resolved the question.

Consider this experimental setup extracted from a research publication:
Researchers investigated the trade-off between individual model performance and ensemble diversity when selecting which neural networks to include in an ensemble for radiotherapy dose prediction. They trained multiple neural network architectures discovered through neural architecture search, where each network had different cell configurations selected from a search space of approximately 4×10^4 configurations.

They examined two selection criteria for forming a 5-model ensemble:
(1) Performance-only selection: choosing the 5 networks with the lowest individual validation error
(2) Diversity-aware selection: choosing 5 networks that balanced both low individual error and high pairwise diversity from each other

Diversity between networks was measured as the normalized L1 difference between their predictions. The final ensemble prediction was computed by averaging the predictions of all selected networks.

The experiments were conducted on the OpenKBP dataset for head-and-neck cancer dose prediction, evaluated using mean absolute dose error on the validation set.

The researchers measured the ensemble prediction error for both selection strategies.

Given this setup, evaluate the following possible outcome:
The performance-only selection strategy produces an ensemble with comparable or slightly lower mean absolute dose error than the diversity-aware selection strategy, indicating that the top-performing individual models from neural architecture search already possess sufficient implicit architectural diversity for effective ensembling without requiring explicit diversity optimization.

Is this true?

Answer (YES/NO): NO